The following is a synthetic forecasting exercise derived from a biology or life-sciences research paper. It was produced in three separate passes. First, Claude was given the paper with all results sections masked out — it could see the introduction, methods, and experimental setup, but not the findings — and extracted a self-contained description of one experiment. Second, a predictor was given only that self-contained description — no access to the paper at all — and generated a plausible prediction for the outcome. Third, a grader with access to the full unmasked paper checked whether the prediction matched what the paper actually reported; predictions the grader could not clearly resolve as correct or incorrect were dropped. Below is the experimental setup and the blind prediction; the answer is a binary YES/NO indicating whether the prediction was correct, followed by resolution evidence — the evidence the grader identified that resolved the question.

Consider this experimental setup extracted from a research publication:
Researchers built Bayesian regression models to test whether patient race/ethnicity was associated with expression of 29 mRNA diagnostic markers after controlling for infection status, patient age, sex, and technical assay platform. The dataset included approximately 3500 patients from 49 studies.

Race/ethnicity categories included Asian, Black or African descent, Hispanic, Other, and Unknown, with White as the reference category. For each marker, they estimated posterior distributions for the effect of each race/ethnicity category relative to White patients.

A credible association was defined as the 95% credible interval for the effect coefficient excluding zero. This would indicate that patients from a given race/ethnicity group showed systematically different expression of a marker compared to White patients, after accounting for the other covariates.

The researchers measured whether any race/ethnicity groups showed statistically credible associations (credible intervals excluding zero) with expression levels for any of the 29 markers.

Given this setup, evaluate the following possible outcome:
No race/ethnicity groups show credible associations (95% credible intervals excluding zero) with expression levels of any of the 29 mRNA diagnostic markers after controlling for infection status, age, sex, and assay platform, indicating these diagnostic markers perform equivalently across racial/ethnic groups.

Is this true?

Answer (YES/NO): NO